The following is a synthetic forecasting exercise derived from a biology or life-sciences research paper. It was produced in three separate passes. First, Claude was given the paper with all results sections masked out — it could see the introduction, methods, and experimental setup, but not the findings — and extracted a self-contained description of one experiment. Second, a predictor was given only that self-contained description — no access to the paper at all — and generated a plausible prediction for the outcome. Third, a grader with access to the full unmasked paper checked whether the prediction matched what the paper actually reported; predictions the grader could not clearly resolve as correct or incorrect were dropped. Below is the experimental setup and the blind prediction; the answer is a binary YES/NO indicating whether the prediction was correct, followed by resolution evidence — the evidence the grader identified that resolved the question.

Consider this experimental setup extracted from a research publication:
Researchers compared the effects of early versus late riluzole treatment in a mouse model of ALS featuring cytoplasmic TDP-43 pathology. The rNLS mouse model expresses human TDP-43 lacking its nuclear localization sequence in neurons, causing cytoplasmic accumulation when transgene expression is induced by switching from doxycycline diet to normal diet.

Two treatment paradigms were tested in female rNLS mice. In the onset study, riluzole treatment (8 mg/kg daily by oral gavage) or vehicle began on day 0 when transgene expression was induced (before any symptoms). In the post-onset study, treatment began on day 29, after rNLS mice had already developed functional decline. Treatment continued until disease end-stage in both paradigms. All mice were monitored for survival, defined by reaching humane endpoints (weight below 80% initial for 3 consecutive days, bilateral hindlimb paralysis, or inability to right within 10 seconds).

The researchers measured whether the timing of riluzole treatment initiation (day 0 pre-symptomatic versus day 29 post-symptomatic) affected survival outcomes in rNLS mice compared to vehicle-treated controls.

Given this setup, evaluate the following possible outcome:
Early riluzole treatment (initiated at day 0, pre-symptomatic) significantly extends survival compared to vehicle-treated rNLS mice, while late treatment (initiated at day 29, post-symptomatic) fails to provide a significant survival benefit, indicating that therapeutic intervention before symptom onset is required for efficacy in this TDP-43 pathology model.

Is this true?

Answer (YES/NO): NO